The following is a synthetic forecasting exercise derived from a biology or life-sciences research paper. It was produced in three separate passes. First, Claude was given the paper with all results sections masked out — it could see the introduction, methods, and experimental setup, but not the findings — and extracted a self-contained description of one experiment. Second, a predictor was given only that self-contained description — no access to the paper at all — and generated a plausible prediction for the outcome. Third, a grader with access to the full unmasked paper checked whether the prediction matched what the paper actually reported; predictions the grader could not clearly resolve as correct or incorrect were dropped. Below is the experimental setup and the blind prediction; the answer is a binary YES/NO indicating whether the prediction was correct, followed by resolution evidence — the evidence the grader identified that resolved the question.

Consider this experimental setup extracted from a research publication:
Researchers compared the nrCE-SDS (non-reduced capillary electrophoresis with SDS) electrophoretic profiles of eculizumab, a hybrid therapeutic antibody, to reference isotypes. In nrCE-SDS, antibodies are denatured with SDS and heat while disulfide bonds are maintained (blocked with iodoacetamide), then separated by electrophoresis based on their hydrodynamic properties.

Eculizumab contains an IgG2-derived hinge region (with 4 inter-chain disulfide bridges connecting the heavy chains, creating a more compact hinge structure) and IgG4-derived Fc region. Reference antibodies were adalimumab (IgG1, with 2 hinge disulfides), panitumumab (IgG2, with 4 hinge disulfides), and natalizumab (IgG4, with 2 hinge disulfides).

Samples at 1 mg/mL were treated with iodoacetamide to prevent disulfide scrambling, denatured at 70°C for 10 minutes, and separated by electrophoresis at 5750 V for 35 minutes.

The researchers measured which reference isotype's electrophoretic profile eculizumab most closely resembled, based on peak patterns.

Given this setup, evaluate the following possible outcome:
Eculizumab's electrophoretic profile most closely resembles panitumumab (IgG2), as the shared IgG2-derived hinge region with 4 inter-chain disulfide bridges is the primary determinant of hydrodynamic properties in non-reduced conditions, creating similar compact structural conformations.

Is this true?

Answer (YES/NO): NO